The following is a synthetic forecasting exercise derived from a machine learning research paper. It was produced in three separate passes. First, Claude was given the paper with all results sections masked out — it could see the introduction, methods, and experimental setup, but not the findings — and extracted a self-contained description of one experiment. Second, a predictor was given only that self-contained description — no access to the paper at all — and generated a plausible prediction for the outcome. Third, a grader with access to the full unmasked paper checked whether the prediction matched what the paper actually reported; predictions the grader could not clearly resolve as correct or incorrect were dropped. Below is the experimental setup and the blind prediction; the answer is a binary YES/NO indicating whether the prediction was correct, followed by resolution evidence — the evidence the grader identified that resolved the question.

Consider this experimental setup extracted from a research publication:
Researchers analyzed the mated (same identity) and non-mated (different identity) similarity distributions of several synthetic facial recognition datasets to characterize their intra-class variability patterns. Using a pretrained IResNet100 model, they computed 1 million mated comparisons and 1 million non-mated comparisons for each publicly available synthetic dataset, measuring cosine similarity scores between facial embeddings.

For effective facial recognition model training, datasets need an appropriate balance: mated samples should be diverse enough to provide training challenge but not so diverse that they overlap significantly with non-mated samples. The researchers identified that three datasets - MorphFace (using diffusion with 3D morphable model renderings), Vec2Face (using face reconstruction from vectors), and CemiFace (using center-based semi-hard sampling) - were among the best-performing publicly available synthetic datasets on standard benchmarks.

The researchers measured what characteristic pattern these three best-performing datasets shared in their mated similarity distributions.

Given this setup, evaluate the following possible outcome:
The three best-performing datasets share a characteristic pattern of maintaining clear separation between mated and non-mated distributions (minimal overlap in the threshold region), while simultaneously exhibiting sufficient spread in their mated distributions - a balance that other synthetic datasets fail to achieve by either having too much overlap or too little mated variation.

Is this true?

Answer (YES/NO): YES